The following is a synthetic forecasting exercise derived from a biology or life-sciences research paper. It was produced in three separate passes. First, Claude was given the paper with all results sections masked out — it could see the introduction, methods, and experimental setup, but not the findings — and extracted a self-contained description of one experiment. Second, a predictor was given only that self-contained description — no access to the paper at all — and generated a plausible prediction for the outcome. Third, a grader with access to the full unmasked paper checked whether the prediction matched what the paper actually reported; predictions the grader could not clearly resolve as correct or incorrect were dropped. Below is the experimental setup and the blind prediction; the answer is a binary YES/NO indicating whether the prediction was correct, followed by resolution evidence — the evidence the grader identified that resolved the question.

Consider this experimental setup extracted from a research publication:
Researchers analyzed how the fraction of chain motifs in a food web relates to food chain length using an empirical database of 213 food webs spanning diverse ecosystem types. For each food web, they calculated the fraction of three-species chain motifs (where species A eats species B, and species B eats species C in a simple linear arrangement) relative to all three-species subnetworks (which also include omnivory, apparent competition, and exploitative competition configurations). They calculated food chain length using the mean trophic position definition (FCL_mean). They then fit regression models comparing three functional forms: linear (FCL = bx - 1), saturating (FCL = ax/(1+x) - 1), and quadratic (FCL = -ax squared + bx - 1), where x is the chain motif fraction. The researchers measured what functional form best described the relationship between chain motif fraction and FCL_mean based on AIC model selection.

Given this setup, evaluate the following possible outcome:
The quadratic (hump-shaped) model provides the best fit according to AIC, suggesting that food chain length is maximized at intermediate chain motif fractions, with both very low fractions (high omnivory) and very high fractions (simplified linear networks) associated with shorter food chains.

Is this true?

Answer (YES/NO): YES